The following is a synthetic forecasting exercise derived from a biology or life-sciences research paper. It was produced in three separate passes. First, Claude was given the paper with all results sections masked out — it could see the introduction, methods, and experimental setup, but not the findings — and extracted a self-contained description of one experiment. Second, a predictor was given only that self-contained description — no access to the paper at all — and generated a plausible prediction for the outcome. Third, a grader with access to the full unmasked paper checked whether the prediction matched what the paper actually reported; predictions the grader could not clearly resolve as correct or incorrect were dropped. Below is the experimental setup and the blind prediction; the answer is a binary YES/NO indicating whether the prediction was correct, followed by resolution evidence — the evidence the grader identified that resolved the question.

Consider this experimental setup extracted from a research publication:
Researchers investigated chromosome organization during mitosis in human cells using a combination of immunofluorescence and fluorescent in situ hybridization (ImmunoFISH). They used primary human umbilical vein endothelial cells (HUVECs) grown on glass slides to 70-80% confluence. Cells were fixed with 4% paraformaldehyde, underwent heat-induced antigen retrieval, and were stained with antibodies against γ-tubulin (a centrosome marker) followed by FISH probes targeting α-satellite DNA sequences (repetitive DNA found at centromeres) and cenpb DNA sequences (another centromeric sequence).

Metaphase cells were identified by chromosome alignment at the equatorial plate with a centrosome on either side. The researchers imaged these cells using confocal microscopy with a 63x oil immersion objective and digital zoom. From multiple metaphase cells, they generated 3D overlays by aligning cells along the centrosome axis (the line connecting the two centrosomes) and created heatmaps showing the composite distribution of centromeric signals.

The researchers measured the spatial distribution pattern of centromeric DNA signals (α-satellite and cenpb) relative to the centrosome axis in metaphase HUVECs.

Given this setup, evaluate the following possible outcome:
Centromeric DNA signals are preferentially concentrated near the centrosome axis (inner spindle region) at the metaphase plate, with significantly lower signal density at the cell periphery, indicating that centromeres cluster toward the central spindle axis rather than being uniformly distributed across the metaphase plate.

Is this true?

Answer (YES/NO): NO